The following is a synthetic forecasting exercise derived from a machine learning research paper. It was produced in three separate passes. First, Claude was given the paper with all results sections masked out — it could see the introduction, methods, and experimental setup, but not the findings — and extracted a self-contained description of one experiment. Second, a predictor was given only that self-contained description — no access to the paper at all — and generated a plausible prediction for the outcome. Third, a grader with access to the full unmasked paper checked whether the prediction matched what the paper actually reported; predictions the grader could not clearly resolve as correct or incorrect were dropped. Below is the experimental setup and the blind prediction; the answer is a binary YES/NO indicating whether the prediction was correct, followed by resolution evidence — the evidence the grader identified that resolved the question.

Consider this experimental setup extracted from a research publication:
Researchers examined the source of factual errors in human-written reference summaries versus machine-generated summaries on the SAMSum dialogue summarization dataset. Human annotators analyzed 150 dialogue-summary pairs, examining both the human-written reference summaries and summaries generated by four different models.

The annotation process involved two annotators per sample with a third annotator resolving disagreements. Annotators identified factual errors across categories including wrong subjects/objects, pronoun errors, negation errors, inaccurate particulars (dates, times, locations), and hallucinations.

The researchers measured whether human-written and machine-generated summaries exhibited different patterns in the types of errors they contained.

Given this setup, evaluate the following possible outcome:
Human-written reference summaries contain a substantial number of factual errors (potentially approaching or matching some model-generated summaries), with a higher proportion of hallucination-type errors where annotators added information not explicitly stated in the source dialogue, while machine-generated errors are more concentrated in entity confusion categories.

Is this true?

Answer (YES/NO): NO